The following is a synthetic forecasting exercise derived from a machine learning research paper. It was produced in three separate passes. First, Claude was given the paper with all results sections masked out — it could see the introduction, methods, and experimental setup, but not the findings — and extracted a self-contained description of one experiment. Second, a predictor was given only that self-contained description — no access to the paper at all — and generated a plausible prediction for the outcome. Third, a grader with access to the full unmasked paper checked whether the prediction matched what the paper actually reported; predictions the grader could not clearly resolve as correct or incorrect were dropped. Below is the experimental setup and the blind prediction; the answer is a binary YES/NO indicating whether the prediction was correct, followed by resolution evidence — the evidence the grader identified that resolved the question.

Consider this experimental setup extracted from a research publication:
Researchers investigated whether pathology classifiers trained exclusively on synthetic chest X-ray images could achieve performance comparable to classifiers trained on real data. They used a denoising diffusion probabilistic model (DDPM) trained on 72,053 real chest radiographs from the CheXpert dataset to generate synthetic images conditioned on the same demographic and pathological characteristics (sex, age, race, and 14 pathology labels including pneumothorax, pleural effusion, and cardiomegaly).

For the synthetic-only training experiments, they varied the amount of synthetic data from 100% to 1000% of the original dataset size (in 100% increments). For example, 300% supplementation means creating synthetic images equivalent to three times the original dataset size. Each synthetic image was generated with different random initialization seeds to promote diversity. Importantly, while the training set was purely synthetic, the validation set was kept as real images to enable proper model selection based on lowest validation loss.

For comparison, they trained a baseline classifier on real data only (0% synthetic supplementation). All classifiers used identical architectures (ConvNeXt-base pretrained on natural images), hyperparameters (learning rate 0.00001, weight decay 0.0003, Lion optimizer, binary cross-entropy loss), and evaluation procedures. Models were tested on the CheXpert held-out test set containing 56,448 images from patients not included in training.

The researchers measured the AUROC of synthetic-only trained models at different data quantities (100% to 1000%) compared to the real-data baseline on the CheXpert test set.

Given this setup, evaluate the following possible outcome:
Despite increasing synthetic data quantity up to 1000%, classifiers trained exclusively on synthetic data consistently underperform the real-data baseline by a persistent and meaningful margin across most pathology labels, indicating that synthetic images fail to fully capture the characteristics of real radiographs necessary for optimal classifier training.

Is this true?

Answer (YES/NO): NO